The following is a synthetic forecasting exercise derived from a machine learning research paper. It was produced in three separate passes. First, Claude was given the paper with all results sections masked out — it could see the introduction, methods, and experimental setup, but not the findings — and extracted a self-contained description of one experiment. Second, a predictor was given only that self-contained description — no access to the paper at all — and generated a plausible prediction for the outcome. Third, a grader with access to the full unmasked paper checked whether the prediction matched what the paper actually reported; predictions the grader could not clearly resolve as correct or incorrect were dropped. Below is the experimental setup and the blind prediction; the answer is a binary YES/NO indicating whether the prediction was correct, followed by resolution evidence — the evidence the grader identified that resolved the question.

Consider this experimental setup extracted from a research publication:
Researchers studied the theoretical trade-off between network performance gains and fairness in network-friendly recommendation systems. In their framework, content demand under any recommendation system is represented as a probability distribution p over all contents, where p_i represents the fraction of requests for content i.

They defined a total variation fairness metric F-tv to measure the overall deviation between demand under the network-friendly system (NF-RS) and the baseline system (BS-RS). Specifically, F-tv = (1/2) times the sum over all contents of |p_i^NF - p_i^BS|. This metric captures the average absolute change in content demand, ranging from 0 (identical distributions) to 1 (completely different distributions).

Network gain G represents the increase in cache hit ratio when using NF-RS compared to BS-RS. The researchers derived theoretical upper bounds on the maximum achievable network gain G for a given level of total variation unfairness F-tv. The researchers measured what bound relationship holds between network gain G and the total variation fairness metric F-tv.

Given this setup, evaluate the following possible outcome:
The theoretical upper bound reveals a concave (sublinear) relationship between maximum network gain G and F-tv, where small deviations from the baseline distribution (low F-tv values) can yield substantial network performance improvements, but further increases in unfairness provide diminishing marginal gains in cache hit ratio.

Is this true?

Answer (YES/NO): NO